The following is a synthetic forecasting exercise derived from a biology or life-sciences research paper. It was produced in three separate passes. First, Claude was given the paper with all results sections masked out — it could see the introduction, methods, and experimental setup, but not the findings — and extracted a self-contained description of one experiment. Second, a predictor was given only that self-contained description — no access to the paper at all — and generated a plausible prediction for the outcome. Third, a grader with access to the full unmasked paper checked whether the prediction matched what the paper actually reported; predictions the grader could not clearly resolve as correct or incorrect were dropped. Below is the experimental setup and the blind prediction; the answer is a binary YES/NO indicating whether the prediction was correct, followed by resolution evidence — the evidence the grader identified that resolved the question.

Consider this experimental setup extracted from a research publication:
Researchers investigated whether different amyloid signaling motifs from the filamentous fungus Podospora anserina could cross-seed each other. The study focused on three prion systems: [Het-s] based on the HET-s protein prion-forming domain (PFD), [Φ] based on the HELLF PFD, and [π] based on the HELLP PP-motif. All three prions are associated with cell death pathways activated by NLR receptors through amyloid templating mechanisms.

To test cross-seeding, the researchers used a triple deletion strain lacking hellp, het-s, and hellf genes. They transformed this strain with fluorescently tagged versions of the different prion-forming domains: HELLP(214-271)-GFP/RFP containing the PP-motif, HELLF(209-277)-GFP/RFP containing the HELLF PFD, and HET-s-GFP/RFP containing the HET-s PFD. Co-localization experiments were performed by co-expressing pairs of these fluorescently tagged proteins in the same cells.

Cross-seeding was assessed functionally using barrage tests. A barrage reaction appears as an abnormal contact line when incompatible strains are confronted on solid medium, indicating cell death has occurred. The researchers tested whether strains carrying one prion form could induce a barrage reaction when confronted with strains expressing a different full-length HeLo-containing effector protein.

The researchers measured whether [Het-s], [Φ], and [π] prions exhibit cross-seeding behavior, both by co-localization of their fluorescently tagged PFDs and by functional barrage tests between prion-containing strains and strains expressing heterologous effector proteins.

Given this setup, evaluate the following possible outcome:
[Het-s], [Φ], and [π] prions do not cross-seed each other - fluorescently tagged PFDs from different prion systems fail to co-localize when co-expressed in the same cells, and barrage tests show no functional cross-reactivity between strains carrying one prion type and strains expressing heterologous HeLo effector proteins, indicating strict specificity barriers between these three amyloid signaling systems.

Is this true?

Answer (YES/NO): YES